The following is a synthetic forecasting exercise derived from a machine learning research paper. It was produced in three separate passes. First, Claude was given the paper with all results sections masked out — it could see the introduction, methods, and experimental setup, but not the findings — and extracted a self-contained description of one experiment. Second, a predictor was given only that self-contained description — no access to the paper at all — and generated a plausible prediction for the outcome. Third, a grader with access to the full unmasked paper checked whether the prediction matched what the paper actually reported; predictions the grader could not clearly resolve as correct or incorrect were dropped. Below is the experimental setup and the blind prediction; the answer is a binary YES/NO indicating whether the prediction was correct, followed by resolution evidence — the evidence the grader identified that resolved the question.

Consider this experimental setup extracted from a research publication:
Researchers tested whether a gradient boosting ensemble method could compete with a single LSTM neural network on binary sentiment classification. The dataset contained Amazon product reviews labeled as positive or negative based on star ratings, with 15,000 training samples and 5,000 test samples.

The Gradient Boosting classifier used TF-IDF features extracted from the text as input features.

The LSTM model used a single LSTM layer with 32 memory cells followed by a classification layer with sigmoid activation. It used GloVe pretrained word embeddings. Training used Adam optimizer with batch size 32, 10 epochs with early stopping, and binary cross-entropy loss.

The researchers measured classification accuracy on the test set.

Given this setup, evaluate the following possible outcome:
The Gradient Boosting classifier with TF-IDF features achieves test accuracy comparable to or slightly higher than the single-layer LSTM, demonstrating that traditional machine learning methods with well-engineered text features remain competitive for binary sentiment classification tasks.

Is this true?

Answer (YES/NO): NO